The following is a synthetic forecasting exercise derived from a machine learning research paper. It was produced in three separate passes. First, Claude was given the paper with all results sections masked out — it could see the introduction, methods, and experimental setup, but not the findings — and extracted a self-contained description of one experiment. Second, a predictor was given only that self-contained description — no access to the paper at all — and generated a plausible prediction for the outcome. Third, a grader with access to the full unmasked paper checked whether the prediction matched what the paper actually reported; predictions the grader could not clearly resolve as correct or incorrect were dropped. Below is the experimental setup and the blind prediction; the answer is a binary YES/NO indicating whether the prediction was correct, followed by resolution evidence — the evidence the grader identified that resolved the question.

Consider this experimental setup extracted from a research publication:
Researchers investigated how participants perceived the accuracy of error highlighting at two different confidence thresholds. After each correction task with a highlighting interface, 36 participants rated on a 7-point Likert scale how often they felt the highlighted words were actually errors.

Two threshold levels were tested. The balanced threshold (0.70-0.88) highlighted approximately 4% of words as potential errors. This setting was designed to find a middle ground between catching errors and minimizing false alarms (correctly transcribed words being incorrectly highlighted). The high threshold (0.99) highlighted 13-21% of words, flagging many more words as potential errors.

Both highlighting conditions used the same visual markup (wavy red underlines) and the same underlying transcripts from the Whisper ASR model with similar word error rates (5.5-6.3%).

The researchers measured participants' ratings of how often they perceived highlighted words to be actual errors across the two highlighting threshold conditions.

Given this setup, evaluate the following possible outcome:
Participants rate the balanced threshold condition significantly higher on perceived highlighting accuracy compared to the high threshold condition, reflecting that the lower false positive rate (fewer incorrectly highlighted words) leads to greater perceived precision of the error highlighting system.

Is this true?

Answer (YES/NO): YES